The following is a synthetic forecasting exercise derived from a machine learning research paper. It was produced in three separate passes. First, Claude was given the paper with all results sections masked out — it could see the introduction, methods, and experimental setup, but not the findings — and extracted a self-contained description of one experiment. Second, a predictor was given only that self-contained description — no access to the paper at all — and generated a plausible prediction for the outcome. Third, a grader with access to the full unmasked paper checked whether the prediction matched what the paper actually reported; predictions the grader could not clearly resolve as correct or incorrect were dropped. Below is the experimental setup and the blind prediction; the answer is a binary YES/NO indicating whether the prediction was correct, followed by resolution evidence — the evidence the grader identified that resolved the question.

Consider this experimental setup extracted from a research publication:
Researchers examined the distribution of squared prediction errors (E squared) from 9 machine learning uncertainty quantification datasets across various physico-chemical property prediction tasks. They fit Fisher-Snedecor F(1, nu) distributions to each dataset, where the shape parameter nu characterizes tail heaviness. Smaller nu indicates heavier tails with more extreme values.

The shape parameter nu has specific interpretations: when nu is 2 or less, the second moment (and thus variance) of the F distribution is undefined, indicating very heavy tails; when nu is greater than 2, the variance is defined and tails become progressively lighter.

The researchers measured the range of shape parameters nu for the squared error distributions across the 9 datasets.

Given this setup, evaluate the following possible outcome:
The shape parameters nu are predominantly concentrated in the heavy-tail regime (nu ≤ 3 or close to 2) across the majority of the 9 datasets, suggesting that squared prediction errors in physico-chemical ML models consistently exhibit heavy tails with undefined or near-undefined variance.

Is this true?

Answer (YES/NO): NO